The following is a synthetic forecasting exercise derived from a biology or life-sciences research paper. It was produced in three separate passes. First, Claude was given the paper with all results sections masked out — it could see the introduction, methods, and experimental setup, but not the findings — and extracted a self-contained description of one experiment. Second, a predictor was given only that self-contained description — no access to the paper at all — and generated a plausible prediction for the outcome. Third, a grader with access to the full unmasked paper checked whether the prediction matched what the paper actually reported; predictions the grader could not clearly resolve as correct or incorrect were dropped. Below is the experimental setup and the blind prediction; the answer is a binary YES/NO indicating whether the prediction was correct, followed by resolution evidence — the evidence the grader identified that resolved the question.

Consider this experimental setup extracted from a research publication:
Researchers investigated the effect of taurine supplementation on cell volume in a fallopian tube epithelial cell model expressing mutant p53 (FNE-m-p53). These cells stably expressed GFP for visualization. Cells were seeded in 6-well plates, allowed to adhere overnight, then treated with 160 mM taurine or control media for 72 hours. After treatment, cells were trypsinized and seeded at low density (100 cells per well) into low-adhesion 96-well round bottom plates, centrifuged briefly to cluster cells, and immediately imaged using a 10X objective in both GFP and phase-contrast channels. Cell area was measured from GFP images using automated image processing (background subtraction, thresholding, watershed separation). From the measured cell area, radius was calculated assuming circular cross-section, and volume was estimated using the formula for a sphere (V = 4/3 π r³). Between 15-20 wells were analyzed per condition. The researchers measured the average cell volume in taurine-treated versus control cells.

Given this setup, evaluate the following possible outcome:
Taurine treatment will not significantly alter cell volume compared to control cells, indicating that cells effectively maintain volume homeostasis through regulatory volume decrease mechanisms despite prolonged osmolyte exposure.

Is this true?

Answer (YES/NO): NO